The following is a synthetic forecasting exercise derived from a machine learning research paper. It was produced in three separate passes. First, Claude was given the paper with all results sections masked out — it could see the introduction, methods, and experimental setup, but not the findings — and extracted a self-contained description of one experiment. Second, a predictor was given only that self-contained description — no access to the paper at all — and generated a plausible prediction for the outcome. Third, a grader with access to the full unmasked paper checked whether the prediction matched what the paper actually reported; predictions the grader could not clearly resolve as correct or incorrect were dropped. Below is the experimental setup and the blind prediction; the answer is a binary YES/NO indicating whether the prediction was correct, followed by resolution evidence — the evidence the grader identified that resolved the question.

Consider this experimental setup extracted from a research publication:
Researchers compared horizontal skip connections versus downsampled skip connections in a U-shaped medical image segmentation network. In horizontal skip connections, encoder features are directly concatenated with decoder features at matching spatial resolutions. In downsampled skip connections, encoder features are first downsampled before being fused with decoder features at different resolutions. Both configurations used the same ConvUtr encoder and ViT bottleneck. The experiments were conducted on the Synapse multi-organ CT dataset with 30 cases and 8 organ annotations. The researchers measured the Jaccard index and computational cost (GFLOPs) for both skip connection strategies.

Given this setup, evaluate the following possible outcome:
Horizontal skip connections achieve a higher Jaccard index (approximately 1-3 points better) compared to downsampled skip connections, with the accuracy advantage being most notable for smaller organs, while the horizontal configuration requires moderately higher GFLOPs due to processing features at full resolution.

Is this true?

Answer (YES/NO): NO